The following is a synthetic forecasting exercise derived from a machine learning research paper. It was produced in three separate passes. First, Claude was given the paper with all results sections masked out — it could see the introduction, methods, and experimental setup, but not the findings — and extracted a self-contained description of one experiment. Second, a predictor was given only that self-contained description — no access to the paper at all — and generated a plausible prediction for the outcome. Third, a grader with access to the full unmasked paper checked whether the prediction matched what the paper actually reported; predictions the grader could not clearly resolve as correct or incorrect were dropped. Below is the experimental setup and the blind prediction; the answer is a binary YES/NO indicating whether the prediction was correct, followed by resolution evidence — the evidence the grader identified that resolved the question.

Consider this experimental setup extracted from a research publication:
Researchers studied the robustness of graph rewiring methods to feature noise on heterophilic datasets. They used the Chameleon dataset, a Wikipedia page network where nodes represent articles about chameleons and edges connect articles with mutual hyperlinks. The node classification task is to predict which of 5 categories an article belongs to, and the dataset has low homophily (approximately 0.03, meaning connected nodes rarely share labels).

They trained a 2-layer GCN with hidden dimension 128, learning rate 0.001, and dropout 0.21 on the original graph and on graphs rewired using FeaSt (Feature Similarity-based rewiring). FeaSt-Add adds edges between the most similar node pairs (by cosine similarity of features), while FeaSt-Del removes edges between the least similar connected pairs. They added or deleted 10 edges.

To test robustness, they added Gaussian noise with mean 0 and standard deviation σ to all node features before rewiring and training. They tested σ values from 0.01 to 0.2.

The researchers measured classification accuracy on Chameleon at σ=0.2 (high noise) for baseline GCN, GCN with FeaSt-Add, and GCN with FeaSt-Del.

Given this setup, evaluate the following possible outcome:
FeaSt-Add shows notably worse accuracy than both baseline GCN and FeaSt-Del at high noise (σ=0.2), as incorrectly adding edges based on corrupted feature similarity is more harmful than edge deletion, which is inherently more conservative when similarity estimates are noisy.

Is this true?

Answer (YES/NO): NO